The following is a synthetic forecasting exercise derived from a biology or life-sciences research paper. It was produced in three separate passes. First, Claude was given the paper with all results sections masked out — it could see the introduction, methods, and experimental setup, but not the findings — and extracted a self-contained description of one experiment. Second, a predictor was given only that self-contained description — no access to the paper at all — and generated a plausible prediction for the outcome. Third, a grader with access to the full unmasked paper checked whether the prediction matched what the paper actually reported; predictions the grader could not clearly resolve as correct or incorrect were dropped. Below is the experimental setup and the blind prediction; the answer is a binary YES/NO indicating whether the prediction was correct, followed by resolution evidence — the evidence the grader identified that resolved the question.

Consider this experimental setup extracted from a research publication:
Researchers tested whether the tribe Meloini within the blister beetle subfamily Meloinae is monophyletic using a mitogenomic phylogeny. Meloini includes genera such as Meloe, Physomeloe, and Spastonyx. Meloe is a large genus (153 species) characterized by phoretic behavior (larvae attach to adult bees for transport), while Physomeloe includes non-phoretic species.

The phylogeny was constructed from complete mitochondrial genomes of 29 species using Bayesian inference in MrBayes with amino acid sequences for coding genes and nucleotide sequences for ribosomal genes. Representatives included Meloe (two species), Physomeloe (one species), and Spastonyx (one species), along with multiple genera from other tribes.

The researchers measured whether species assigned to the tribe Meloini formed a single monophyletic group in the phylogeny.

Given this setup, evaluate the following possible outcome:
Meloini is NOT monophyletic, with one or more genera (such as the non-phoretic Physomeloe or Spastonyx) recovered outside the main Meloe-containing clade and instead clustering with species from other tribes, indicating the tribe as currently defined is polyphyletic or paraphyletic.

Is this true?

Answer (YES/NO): YES